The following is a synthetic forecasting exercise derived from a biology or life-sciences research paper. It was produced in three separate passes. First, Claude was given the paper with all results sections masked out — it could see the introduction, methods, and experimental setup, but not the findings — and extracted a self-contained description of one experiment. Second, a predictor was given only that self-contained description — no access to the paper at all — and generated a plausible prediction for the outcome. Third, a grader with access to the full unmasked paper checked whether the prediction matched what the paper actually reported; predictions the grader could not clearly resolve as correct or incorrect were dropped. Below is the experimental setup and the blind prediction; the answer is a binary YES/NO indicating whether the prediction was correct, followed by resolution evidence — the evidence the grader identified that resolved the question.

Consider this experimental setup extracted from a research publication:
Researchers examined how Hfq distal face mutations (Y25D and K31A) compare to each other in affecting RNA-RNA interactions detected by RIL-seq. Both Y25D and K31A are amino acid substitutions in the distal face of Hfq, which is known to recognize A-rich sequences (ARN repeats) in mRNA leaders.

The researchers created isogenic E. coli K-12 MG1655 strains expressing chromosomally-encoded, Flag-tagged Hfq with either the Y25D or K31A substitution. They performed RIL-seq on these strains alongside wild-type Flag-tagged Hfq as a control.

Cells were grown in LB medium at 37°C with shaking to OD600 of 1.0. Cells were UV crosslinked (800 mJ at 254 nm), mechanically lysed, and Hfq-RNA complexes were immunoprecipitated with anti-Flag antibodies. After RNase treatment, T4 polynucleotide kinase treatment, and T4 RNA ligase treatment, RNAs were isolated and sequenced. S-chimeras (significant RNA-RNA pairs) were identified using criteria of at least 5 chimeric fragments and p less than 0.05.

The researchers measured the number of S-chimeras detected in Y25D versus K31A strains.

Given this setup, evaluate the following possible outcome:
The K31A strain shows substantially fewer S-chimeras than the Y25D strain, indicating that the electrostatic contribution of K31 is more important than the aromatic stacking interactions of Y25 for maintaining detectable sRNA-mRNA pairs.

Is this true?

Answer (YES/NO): NO